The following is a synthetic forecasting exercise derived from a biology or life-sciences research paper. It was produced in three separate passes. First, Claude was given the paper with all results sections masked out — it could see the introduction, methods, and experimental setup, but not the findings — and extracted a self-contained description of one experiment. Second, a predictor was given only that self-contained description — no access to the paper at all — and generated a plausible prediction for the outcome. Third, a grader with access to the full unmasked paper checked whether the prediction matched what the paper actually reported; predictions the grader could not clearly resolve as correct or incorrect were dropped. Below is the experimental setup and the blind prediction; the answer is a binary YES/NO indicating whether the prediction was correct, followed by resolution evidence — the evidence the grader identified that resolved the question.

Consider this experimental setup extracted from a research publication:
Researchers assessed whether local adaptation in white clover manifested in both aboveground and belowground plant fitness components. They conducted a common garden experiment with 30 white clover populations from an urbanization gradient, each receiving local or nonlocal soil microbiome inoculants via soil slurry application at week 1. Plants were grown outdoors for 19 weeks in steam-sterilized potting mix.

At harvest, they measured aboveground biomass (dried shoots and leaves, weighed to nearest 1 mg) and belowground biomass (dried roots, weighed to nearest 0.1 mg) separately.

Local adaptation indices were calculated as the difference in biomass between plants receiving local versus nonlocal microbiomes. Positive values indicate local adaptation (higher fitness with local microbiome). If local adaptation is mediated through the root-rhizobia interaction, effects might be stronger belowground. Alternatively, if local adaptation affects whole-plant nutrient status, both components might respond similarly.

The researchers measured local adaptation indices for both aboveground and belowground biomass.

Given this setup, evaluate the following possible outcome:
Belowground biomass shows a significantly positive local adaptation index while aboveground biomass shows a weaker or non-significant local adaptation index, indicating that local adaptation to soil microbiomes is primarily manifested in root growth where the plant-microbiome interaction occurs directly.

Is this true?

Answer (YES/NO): NO